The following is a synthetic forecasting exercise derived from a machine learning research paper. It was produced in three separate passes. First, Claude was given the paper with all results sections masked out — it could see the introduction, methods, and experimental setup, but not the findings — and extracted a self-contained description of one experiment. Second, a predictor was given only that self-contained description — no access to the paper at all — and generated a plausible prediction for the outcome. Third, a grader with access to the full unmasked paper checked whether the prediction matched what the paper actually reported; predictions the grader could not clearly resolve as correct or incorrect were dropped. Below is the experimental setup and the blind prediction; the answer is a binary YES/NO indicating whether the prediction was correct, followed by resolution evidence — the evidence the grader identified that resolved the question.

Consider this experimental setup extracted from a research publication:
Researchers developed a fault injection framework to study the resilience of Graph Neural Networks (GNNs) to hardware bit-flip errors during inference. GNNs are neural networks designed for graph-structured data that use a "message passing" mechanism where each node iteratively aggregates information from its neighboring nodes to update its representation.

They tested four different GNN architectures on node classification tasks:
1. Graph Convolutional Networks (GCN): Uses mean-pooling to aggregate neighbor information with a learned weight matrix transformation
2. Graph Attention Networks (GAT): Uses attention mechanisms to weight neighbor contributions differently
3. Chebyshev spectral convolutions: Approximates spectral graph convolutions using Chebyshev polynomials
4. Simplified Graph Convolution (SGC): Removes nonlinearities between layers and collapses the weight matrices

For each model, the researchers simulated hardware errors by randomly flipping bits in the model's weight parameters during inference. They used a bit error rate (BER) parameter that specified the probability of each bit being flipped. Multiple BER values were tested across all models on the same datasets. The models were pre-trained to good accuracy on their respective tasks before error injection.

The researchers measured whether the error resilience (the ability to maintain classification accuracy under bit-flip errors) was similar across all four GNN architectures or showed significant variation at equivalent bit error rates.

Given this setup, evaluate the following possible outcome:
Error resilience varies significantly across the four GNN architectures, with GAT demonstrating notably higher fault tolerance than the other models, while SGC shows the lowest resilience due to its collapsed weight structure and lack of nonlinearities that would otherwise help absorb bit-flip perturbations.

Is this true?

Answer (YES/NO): NO